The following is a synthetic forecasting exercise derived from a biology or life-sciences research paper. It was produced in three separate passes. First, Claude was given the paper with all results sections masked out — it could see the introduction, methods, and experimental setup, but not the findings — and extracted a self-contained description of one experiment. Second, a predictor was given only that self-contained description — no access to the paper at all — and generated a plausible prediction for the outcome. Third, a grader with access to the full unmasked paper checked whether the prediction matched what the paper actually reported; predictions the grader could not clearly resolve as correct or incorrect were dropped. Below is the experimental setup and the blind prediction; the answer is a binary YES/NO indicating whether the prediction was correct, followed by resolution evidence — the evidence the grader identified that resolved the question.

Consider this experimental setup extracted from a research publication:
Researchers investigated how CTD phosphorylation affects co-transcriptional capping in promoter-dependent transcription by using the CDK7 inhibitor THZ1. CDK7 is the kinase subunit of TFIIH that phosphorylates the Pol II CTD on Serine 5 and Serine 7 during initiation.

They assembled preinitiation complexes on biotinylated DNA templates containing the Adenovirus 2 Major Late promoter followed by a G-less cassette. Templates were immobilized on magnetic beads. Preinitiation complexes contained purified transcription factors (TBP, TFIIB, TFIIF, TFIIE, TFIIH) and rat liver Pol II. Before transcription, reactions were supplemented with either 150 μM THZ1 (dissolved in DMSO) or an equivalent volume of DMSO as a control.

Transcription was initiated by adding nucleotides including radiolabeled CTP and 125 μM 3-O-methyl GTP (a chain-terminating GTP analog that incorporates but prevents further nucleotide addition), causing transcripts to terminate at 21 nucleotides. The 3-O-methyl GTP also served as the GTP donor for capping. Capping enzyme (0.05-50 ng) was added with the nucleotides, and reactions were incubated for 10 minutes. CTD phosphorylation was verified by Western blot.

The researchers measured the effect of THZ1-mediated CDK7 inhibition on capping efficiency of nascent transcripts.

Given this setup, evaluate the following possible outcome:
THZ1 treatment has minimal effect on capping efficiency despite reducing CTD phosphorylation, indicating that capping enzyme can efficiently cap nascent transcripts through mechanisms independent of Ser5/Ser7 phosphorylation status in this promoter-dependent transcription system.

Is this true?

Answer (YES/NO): NO